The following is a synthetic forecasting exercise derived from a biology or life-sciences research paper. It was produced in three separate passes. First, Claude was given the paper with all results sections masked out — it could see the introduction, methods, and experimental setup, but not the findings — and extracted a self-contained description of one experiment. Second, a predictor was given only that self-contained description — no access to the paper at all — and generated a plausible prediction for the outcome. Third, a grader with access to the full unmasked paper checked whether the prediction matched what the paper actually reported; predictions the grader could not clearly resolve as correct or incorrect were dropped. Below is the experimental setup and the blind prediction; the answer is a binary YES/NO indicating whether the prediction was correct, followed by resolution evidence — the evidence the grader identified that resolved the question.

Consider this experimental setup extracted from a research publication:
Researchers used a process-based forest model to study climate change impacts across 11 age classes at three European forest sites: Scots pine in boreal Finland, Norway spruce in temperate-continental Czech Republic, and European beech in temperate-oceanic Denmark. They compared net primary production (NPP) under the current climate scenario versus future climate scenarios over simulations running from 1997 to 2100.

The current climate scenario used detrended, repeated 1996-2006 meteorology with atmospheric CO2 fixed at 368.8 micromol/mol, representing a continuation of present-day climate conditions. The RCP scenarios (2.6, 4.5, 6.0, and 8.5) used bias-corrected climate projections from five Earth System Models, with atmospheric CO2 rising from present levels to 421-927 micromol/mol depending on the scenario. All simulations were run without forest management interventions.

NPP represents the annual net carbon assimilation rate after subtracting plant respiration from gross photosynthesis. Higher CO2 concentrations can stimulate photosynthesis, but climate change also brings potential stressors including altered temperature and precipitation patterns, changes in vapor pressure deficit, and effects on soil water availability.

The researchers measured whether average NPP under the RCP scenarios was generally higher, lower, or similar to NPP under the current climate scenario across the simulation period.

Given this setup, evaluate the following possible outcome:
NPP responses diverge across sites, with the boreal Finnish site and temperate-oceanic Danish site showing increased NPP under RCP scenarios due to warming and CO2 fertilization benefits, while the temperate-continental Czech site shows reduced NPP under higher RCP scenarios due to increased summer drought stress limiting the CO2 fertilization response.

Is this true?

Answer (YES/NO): NO